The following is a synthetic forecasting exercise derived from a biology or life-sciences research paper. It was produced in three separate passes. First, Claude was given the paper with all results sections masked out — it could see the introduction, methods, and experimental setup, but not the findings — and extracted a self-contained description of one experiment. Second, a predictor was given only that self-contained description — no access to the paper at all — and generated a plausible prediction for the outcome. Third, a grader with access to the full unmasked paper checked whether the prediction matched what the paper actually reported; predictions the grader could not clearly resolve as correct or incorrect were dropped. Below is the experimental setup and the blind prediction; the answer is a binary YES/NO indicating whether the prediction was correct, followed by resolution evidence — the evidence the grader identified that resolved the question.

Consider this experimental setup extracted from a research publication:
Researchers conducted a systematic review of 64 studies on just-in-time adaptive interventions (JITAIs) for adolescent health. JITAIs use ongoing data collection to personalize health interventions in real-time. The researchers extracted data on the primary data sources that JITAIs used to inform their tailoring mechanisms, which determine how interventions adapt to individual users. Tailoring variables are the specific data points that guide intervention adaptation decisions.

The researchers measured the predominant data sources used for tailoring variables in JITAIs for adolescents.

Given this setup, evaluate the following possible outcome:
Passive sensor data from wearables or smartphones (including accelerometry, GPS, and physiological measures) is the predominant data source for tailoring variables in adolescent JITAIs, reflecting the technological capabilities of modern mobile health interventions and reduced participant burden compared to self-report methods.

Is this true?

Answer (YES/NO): NO